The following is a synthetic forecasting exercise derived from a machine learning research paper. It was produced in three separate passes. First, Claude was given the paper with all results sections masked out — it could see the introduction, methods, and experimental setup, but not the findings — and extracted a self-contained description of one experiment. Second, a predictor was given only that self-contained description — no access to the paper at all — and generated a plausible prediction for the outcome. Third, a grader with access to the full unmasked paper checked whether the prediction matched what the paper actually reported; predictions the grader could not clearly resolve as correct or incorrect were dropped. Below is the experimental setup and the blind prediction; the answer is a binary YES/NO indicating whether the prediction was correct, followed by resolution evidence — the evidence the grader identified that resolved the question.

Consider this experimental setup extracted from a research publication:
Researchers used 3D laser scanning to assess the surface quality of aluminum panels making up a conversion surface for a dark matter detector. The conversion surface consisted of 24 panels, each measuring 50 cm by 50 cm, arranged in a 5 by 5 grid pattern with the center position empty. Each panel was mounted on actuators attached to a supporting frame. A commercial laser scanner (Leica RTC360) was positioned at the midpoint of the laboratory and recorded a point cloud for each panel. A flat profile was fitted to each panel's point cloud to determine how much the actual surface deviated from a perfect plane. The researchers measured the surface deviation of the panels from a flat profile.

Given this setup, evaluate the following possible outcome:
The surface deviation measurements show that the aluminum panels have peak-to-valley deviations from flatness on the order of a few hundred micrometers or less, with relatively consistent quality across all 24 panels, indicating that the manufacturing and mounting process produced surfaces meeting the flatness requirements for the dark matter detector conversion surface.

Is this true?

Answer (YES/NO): NO